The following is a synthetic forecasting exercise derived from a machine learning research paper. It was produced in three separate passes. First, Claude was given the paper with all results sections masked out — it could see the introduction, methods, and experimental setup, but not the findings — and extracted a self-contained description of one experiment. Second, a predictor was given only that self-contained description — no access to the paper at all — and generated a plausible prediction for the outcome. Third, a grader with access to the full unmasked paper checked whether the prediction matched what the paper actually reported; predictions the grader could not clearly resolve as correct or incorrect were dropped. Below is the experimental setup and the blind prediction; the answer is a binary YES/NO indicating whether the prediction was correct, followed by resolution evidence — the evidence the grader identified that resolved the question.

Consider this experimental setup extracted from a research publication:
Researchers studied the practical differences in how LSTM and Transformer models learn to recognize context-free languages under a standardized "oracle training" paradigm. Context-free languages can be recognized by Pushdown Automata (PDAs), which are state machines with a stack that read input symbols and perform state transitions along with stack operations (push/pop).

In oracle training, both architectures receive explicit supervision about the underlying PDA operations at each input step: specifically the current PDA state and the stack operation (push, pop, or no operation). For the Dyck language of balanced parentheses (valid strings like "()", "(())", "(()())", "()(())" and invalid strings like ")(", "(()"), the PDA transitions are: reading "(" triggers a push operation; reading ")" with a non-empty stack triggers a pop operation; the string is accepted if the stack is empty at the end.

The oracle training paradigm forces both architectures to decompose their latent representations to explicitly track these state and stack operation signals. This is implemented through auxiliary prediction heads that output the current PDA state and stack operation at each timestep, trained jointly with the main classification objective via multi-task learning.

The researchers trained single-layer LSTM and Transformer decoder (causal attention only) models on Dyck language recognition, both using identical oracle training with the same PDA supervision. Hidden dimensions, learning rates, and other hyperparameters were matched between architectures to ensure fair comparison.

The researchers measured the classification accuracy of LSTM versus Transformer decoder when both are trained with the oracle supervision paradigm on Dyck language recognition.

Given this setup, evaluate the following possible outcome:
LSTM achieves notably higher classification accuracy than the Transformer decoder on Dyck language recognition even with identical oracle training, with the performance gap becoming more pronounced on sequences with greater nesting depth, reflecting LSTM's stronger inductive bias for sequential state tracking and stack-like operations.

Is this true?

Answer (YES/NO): NO